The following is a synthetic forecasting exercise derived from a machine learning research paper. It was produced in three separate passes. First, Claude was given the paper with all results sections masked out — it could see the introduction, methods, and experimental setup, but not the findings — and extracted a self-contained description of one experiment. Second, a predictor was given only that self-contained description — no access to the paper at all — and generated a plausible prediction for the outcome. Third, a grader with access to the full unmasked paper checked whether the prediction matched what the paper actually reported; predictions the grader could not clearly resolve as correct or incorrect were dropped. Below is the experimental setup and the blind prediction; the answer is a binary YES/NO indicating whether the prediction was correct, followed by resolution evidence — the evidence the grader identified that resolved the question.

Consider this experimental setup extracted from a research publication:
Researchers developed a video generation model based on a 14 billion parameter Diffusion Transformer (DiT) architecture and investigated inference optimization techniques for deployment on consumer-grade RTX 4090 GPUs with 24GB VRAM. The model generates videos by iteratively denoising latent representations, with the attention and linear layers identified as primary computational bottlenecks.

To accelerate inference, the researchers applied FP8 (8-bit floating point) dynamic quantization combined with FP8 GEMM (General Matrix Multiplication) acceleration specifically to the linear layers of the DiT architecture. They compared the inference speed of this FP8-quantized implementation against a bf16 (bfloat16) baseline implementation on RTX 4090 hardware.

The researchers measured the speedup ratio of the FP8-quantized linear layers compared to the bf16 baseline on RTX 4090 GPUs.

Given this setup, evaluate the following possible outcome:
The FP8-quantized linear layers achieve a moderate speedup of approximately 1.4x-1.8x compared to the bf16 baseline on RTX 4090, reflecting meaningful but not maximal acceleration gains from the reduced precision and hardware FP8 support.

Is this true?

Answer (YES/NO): NO